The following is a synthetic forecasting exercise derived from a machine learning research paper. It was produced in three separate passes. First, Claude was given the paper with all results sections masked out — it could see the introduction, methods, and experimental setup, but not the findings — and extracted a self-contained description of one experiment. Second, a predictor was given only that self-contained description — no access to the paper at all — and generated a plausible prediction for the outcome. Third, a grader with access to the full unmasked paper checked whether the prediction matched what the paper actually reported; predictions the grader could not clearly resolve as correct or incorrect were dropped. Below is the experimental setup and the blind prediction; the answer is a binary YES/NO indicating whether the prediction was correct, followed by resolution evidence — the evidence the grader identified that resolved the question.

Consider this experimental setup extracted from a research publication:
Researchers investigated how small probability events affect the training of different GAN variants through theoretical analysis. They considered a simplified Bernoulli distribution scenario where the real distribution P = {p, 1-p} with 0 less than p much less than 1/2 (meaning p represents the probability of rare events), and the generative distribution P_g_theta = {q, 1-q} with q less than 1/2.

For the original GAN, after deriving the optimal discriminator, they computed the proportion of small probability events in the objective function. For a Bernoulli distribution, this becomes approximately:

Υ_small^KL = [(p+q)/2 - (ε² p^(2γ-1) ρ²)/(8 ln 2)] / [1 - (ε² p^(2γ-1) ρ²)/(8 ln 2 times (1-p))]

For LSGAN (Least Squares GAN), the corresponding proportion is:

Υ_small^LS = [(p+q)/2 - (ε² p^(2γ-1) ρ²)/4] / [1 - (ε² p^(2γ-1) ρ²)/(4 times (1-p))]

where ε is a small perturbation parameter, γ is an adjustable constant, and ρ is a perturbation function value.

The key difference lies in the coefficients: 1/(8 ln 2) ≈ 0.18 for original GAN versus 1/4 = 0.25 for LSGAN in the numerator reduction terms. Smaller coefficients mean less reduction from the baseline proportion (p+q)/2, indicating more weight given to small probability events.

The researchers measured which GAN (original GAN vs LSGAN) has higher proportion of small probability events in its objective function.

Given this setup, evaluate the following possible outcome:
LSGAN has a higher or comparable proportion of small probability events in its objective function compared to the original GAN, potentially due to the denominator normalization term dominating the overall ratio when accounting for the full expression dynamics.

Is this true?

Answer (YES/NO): NO